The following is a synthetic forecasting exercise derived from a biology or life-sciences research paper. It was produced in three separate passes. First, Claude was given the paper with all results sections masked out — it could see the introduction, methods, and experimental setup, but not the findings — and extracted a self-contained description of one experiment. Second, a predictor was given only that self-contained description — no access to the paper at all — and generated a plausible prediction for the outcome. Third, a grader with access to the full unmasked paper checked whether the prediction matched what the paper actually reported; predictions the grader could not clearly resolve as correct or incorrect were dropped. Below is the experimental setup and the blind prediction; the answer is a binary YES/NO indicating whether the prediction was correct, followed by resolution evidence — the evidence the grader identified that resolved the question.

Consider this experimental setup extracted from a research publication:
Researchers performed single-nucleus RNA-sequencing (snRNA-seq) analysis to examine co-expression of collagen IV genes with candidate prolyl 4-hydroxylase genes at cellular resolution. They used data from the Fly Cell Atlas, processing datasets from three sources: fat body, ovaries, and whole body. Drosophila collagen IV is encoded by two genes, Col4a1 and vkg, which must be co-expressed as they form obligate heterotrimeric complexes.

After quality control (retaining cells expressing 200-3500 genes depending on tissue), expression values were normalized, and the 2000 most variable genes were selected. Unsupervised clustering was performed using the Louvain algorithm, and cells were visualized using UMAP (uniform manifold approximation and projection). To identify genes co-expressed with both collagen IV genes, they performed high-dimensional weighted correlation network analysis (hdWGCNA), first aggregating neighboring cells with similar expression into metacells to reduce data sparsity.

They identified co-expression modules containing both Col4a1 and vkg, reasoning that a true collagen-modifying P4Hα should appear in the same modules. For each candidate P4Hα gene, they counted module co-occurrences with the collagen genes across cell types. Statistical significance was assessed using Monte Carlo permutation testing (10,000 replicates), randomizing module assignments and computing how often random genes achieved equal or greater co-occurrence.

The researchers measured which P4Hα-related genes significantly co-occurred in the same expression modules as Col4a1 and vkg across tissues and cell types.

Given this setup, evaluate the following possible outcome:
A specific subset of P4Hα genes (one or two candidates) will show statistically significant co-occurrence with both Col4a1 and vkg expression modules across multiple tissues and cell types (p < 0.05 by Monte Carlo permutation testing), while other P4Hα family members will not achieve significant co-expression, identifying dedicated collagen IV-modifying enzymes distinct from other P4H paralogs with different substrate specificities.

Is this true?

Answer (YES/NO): YES